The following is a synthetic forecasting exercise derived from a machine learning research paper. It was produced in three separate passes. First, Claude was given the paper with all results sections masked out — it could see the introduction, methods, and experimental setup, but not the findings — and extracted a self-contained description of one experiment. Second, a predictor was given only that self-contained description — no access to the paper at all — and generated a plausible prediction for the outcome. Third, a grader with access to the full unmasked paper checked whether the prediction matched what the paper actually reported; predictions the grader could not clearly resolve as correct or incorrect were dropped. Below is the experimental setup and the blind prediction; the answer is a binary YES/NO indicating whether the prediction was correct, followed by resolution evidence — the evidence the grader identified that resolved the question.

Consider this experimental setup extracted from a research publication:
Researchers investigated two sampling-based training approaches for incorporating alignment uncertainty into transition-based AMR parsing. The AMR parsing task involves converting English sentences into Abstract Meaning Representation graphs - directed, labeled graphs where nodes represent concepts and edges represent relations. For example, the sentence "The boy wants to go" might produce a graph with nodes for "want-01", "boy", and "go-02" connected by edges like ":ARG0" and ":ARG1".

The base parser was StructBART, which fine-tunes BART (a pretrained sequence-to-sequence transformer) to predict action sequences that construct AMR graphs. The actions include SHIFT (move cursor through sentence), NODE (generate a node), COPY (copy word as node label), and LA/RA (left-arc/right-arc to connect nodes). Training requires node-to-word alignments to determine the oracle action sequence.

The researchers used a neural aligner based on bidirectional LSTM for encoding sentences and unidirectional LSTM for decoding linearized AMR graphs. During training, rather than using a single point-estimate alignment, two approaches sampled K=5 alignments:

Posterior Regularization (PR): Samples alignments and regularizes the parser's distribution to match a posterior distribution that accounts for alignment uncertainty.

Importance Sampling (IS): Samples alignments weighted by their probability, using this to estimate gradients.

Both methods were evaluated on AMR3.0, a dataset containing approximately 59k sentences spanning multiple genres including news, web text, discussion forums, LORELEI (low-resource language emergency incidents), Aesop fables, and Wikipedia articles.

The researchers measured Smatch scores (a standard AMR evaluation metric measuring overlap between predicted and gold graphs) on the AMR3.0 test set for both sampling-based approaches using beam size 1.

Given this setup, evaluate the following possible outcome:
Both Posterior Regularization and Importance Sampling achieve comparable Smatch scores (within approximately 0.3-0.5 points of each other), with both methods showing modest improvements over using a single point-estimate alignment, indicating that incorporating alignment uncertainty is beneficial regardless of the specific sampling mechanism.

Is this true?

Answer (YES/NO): YES